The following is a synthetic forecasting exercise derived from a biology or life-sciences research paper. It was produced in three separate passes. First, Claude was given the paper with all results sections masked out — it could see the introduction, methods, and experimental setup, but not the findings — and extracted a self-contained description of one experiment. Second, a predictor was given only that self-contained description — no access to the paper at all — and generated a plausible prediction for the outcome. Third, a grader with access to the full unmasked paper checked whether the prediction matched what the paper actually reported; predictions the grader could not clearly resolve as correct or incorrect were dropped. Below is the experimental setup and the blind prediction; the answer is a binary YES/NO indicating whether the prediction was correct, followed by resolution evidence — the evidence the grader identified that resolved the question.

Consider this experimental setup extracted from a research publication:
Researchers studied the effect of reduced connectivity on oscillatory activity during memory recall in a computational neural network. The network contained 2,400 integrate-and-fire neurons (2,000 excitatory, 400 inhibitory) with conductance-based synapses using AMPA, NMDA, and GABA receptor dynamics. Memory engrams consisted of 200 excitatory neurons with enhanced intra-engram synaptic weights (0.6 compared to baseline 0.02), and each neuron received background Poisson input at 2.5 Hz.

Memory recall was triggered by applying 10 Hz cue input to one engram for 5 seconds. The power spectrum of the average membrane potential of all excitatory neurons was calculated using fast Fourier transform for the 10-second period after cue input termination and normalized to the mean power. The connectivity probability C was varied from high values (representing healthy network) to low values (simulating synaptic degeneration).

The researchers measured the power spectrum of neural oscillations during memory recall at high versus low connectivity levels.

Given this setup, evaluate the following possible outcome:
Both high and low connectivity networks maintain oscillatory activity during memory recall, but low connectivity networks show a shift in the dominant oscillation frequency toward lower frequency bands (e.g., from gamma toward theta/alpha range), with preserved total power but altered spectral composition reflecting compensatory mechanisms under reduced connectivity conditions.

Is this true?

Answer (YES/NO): NO